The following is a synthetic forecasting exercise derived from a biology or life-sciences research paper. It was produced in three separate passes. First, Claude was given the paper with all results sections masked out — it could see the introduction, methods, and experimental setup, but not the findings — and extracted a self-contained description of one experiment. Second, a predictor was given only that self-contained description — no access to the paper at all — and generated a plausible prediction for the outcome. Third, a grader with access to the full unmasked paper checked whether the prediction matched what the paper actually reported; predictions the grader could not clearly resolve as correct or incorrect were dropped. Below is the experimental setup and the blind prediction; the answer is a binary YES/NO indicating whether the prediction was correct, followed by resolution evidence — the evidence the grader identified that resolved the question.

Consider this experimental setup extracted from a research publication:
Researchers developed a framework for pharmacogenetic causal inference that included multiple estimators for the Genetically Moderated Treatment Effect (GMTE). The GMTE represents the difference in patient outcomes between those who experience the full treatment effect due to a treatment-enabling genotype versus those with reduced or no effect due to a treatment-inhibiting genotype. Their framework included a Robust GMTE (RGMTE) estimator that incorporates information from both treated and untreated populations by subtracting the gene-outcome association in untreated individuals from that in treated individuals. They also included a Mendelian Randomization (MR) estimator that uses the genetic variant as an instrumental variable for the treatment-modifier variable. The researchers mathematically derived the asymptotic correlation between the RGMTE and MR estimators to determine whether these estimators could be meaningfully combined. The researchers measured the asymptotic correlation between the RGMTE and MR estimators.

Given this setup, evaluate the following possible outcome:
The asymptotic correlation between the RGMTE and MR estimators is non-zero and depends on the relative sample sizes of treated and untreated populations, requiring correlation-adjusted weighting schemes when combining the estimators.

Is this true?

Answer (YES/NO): NO